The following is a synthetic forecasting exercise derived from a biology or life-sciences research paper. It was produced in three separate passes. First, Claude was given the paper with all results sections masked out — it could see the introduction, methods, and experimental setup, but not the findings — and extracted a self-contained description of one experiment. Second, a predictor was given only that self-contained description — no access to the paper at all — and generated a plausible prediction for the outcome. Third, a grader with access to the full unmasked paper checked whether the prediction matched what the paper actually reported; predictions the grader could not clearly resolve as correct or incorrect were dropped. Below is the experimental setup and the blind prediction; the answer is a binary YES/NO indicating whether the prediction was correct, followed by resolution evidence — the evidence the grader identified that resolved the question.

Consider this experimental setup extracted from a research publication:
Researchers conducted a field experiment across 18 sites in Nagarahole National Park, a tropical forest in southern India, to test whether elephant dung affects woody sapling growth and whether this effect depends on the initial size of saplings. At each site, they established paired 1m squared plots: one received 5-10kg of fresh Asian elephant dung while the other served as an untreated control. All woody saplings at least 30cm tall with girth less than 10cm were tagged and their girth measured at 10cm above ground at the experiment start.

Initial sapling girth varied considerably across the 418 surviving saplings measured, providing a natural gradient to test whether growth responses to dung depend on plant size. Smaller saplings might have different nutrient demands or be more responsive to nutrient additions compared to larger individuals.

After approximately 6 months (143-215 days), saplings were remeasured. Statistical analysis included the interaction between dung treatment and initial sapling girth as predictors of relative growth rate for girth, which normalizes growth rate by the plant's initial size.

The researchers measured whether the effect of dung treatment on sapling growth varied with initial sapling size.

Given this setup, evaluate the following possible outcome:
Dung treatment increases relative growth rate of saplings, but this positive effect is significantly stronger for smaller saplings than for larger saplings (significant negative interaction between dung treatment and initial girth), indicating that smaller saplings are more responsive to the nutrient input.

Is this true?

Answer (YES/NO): NO